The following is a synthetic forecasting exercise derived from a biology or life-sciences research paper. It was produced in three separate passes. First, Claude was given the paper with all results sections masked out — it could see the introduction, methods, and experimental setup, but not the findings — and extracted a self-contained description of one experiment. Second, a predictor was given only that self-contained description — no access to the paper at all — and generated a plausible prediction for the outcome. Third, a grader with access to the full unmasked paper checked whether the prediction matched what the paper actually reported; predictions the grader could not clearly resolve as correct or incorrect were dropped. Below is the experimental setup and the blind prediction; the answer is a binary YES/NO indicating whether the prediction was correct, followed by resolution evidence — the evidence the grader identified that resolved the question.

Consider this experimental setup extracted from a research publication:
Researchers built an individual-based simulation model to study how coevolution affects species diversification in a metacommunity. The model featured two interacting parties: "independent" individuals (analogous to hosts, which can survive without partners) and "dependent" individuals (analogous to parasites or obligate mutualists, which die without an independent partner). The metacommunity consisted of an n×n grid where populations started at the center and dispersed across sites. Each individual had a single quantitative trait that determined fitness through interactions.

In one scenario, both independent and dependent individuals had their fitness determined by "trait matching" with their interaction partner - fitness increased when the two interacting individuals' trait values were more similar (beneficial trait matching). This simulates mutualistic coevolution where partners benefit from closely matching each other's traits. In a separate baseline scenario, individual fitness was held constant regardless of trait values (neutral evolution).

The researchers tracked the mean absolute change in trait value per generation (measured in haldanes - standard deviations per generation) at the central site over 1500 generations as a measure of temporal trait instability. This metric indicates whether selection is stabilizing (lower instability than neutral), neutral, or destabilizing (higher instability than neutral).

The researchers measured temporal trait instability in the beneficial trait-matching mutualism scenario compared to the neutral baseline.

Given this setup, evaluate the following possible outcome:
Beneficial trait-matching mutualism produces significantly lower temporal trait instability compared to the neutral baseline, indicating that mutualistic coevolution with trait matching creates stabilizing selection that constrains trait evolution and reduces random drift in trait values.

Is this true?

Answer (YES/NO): YES